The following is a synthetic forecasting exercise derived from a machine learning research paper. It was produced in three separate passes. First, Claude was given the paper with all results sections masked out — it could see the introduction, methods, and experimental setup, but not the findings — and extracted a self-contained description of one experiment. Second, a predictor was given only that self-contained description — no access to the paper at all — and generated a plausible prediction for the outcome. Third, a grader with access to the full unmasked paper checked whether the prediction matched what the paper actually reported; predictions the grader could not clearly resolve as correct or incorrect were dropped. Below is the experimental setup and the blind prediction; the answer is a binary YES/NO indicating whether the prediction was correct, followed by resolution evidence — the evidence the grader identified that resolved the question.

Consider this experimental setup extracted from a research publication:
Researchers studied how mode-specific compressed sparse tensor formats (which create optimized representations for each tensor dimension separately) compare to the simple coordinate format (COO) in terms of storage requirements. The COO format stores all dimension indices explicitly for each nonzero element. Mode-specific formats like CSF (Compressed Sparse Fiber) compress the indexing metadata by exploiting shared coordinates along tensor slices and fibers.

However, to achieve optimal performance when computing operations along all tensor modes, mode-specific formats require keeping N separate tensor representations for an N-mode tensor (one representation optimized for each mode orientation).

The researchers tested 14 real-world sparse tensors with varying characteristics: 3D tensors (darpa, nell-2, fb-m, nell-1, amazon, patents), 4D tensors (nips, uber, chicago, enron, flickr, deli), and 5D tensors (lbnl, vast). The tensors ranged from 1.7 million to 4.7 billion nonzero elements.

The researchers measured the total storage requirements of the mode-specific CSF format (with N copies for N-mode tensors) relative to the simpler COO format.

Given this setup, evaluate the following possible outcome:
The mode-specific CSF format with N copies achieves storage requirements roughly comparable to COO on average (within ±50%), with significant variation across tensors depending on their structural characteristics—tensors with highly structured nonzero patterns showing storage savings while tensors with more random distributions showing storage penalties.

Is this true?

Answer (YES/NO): NO